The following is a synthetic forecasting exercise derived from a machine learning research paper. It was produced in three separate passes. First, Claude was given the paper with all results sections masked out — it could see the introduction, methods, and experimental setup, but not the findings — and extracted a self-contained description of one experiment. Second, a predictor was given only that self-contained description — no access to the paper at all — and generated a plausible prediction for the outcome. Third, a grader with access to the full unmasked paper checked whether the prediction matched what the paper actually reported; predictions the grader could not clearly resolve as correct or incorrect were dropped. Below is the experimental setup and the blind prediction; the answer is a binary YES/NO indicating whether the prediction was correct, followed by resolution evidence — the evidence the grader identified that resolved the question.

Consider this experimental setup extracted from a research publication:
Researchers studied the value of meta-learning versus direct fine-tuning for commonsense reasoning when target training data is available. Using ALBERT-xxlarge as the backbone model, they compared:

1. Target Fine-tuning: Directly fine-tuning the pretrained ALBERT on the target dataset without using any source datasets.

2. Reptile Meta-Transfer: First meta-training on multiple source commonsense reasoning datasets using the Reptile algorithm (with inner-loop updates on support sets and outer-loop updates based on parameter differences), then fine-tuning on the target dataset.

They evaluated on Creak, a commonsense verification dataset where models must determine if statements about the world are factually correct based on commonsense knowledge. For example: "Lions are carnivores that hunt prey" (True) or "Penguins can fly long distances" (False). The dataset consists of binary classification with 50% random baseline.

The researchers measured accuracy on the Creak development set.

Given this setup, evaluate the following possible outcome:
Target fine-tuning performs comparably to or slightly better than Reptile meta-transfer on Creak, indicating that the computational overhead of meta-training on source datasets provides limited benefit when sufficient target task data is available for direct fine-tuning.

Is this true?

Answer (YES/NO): YES